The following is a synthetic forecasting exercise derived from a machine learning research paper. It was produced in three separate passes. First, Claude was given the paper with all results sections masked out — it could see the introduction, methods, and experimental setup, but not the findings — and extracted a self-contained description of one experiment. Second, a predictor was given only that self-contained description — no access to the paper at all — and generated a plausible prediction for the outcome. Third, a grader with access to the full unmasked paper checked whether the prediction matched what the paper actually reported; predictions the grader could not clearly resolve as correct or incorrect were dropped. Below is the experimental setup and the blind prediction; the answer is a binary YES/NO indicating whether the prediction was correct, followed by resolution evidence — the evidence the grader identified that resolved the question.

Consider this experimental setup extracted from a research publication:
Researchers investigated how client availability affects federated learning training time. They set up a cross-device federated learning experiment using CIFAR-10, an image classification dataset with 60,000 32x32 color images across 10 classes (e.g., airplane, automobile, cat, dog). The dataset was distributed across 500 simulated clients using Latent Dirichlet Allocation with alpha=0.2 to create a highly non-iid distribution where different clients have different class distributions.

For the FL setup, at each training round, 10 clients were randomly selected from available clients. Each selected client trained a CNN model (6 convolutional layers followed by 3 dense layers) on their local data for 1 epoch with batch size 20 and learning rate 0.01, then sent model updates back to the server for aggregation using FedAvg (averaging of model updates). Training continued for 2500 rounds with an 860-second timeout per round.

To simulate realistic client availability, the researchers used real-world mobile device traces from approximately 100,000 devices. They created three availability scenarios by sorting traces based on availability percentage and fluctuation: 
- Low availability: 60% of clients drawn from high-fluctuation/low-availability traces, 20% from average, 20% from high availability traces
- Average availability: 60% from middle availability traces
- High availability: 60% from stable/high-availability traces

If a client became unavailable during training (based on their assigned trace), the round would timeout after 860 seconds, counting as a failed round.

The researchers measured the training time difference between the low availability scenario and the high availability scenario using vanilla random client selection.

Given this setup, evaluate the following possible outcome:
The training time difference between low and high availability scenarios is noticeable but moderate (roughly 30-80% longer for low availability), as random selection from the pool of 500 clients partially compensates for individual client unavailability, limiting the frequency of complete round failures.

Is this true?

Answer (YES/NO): NO